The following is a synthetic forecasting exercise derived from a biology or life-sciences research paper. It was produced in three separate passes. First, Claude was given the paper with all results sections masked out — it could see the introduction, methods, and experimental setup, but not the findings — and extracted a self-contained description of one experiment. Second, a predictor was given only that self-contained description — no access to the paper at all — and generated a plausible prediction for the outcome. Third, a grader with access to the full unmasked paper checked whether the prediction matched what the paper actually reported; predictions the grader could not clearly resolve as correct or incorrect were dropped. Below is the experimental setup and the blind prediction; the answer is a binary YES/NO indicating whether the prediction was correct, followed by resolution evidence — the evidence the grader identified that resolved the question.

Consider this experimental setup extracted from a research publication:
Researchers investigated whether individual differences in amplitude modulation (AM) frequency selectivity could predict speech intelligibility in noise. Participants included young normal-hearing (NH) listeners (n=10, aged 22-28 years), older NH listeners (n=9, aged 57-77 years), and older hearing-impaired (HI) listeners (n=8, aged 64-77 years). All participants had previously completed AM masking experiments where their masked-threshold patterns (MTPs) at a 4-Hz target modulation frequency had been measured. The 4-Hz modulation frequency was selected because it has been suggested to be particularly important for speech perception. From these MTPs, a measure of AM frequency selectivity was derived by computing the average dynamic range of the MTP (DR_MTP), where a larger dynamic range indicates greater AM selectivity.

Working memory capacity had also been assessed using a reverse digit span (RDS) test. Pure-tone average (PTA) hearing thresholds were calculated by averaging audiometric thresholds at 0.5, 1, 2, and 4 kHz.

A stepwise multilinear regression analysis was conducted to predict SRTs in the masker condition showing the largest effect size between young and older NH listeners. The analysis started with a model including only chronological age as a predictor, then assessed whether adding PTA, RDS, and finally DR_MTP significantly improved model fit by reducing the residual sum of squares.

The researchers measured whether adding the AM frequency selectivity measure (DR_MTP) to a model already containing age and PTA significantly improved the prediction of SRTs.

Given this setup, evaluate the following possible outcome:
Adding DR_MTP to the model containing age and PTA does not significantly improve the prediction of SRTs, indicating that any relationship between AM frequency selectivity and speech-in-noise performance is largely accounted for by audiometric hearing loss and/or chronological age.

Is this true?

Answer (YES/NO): NO